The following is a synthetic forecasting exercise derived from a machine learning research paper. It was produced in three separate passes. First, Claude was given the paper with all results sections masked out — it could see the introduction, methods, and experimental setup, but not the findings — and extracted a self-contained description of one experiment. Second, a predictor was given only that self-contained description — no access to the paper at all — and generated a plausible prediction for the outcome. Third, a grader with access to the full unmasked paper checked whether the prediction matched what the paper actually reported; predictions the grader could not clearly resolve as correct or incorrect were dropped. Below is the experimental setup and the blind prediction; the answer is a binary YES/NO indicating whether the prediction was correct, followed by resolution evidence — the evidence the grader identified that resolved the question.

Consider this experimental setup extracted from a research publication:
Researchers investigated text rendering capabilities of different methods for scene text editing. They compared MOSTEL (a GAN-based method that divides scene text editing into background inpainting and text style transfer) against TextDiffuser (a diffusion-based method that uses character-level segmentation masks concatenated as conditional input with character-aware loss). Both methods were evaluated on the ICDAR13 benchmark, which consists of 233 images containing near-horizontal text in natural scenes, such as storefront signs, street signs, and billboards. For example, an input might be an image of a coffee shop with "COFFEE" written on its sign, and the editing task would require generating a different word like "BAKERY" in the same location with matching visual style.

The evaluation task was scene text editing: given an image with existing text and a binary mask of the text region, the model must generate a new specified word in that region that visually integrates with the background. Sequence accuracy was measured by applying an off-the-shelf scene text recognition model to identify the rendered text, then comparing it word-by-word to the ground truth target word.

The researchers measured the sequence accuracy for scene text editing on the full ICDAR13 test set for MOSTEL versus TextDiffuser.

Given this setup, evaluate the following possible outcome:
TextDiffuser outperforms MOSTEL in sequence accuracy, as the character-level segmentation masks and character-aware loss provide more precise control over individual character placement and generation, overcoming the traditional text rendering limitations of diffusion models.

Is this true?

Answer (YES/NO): YES